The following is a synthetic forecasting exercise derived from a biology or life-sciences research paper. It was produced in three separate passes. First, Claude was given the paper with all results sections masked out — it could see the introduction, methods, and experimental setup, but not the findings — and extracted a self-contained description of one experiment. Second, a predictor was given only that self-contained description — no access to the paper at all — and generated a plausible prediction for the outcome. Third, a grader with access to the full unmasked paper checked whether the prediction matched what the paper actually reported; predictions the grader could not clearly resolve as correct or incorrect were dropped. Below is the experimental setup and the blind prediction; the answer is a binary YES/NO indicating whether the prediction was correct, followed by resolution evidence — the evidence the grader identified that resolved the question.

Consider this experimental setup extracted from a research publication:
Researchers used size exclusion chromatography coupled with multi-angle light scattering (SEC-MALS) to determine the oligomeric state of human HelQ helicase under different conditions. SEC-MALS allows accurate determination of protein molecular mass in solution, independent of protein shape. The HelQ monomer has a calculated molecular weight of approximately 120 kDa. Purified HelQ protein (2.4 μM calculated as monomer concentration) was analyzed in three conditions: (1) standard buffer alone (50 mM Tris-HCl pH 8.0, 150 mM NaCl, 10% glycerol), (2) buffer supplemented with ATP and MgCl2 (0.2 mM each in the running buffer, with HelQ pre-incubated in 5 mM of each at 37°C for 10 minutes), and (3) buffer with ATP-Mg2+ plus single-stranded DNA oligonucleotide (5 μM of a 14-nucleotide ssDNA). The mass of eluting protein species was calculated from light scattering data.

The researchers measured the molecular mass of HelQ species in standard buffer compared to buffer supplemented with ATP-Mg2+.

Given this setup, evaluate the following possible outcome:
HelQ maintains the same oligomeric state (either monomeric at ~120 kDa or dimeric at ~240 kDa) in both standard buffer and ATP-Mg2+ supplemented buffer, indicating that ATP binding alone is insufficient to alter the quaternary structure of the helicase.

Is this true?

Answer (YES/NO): NO